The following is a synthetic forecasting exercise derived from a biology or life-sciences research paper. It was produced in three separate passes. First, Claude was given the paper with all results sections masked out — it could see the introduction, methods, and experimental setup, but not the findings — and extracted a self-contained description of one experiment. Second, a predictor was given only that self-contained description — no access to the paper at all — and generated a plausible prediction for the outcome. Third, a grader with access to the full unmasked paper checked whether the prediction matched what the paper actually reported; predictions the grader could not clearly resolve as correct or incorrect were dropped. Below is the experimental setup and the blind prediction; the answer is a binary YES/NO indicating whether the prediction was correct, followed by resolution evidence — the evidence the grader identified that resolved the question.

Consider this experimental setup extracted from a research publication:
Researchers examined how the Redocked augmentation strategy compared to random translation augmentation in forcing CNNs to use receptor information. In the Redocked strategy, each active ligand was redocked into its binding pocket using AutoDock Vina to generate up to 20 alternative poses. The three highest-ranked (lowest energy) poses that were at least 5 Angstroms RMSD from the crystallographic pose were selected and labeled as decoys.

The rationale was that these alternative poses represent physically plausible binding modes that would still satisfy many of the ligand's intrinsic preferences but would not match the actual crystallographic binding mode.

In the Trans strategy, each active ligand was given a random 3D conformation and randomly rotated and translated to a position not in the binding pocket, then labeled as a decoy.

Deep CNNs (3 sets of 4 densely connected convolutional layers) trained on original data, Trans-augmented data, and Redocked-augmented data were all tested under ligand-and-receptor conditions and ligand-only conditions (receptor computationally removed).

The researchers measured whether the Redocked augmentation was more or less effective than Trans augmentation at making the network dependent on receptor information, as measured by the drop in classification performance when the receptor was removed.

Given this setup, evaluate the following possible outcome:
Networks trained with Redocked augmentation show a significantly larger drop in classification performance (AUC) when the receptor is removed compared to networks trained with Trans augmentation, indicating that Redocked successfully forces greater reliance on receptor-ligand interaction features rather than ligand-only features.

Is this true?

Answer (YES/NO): NO